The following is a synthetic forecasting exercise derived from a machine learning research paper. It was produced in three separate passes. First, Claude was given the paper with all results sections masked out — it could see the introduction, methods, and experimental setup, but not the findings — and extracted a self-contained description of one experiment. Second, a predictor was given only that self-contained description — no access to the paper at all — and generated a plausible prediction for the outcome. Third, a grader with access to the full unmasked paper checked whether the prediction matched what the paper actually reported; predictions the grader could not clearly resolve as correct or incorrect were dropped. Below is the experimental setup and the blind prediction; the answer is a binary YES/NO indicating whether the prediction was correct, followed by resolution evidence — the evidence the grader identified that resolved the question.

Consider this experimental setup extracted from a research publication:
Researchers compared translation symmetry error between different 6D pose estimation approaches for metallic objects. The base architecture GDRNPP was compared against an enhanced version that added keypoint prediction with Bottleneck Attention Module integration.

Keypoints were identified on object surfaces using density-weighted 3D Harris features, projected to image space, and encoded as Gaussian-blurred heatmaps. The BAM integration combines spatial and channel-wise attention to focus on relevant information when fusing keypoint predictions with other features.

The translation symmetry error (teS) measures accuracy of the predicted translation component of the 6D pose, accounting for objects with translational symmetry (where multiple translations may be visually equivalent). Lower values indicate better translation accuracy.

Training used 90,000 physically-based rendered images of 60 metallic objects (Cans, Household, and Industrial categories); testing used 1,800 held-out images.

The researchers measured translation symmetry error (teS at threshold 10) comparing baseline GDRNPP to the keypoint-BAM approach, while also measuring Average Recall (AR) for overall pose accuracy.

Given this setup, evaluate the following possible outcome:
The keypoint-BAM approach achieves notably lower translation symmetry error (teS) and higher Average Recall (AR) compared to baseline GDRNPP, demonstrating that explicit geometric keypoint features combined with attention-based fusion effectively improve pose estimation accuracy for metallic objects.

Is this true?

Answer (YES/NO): NO